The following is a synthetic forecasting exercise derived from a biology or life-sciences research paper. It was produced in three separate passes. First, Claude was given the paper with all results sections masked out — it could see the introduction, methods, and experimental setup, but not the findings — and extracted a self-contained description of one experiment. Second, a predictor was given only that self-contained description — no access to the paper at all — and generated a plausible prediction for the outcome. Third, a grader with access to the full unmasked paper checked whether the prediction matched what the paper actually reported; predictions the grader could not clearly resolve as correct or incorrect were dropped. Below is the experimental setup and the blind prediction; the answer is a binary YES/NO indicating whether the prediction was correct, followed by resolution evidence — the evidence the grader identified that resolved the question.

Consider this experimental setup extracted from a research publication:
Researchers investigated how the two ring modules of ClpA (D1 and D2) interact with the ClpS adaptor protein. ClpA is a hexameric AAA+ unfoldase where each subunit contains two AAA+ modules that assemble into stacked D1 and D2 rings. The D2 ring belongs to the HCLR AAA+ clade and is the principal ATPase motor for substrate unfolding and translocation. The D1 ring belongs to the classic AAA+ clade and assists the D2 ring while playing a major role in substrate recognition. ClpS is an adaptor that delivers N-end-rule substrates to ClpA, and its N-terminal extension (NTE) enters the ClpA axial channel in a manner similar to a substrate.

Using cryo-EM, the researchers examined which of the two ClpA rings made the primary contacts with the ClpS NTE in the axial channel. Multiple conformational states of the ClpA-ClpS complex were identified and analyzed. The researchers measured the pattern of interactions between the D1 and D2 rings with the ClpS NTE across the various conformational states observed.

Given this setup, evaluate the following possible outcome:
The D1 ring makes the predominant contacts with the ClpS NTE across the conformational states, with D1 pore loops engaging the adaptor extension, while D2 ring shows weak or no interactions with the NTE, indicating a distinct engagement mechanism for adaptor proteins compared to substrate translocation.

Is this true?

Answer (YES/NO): NO